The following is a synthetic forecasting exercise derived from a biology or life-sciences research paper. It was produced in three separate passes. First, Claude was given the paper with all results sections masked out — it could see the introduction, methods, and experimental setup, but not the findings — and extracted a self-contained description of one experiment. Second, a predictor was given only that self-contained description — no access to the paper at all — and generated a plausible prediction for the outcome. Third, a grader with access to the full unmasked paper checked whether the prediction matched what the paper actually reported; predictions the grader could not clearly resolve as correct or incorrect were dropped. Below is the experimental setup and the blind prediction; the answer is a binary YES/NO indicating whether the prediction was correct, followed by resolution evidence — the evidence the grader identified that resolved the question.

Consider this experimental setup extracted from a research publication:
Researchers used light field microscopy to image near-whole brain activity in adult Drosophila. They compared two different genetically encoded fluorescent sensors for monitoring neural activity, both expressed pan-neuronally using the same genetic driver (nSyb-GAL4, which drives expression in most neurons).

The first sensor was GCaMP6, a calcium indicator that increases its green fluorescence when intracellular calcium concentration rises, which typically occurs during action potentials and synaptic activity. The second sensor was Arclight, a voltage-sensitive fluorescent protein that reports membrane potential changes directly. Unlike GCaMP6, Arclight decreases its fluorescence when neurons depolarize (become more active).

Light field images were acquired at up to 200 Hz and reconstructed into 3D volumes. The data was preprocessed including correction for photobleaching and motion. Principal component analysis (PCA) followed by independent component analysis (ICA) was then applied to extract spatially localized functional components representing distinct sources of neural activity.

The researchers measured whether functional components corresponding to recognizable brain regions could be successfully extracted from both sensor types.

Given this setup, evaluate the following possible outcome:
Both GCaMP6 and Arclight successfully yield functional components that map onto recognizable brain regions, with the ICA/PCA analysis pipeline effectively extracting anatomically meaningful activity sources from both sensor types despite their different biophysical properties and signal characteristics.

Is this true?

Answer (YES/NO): YES